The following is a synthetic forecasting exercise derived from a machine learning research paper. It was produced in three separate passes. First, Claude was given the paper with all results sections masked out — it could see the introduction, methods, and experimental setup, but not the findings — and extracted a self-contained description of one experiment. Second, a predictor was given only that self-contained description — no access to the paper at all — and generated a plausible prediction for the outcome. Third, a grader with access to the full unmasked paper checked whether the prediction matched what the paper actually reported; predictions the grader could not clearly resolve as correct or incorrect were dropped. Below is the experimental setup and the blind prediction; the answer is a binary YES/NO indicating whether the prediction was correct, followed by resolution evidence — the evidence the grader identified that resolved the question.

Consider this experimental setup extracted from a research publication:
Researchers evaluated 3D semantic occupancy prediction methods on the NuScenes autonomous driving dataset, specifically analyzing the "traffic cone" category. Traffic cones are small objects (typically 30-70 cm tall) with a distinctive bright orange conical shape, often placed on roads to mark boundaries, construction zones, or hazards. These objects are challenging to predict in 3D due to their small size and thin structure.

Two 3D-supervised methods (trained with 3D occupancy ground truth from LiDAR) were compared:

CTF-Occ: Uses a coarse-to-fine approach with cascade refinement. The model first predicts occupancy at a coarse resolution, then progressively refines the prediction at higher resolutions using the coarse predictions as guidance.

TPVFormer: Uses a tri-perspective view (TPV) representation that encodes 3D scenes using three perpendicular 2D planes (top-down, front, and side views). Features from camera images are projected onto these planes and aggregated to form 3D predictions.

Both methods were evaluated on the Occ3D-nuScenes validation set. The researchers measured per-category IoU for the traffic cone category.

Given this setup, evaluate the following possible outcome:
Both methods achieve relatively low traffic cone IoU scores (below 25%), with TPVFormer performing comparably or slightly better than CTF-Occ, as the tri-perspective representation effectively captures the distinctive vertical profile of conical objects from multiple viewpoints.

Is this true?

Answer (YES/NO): NO